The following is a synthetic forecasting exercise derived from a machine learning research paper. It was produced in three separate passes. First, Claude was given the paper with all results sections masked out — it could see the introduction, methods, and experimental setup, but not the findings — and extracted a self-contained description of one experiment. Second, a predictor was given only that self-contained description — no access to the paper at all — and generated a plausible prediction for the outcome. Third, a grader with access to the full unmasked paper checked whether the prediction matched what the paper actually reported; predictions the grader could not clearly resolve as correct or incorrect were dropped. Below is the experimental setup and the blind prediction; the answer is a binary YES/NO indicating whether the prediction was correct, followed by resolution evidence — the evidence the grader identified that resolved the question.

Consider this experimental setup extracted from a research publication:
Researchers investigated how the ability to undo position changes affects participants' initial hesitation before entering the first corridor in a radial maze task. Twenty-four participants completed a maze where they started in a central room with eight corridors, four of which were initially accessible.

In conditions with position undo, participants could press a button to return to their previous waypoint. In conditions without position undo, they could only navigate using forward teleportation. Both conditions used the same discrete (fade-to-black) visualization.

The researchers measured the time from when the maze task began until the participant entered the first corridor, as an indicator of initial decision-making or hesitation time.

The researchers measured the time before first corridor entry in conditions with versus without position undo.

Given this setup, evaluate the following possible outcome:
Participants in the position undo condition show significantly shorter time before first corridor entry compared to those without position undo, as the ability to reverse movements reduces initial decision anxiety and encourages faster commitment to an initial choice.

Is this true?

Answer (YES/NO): NO